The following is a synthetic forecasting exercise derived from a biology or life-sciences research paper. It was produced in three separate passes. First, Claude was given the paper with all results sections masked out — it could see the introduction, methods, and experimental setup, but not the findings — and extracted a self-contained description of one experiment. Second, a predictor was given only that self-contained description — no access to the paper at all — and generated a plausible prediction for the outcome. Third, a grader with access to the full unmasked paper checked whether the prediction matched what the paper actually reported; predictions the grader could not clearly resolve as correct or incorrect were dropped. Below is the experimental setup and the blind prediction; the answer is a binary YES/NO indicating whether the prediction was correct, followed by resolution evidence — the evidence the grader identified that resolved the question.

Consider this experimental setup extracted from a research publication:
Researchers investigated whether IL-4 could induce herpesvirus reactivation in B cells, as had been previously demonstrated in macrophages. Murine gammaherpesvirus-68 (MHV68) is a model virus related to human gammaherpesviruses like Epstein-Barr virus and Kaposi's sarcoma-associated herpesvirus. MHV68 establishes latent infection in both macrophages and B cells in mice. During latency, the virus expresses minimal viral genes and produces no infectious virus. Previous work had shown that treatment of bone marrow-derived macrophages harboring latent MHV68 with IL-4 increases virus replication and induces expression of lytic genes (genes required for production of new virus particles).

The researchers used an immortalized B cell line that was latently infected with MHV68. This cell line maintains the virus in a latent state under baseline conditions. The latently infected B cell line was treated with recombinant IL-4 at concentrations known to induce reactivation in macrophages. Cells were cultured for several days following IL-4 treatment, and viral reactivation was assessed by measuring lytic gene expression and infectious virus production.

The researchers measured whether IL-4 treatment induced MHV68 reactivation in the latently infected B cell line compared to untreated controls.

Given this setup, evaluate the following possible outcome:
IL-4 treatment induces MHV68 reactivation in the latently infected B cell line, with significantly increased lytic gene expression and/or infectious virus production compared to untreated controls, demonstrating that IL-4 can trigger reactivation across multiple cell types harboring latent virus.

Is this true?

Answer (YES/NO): NO